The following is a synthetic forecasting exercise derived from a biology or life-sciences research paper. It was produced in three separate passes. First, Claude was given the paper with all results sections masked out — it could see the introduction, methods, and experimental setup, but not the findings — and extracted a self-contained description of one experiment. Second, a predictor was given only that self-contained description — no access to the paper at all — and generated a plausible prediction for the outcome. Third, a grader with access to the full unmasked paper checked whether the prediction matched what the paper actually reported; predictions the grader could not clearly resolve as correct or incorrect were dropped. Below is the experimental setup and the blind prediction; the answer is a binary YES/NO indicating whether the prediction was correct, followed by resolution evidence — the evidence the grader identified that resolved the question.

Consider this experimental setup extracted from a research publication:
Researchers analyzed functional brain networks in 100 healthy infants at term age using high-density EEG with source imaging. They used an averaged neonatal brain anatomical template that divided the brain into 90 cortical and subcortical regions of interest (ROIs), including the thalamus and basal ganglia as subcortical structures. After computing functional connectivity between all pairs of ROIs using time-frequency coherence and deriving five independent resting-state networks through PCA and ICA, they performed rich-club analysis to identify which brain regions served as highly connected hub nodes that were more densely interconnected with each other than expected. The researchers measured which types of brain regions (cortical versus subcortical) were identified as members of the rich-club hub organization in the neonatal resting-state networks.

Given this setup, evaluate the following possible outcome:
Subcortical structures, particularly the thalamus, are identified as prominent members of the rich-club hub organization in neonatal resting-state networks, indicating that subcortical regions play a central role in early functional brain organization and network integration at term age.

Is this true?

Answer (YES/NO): YES